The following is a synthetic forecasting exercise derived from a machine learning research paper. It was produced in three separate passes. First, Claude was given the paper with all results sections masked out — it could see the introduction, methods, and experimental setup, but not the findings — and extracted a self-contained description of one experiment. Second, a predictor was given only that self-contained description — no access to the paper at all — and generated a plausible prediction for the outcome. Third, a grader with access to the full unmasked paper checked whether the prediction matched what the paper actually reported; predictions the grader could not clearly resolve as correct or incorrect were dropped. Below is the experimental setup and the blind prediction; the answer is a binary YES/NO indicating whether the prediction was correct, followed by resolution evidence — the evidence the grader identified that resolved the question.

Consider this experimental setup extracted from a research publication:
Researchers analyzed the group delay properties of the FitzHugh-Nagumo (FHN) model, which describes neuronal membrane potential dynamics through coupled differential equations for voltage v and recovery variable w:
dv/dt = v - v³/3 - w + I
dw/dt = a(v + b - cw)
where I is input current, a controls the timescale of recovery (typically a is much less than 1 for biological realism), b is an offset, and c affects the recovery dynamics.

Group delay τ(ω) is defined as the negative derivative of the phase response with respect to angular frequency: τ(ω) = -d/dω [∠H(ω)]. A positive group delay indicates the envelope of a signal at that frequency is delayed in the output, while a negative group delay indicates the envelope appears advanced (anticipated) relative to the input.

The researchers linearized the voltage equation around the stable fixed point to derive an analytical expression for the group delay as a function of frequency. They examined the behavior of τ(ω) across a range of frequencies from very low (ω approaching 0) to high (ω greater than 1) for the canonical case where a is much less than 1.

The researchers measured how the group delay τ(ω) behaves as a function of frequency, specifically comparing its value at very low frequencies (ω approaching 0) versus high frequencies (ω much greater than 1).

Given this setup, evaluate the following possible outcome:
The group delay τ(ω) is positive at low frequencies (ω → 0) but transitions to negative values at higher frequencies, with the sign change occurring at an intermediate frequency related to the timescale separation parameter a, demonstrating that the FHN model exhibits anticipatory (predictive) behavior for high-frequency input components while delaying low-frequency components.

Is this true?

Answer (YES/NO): NO